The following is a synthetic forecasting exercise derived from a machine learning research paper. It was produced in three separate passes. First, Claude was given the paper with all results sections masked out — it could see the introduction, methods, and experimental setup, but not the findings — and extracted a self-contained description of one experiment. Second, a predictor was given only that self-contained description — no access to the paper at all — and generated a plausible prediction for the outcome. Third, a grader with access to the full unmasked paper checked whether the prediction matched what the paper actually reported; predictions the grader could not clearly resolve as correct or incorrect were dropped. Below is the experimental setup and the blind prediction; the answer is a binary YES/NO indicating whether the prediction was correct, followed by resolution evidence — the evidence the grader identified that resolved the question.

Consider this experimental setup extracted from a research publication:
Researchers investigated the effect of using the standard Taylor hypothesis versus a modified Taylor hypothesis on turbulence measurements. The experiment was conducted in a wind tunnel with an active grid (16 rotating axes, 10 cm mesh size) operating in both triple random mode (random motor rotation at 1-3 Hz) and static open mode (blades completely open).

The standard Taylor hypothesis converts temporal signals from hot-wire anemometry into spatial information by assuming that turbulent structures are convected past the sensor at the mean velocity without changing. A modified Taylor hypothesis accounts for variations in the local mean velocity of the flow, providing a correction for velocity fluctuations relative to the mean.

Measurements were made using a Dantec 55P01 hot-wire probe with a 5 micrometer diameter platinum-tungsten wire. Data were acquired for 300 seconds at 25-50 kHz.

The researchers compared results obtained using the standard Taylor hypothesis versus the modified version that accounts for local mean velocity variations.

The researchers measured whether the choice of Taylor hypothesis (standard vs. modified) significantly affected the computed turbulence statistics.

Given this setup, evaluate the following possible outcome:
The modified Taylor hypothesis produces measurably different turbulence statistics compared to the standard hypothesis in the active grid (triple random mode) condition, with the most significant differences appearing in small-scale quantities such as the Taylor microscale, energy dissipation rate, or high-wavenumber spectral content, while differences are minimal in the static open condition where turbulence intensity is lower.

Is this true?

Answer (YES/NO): NO